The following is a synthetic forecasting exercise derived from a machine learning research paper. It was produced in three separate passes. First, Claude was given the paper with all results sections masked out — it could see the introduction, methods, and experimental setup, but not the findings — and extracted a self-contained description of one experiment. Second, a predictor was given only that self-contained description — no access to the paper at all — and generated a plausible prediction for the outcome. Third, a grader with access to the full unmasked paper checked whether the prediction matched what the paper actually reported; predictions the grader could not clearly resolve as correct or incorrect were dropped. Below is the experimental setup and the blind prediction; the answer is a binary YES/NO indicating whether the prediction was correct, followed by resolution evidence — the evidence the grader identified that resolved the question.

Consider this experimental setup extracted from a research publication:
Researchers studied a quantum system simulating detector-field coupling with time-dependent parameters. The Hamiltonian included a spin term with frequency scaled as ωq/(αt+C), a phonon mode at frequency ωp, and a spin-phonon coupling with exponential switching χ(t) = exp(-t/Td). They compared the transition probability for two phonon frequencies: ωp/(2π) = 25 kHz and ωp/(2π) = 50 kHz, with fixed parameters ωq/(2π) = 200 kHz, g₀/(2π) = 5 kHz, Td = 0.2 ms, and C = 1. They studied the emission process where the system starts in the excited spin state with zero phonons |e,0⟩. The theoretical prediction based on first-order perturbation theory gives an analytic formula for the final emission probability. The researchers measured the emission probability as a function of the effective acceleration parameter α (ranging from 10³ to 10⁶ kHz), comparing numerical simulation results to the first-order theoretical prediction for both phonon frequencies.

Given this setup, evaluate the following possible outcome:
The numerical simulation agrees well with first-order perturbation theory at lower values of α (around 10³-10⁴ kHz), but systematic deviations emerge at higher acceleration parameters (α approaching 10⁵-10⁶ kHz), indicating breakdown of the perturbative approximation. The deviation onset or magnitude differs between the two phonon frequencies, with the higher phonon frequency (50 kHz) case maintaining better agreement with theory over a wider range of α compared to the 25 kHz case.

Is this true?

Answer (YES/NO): NO